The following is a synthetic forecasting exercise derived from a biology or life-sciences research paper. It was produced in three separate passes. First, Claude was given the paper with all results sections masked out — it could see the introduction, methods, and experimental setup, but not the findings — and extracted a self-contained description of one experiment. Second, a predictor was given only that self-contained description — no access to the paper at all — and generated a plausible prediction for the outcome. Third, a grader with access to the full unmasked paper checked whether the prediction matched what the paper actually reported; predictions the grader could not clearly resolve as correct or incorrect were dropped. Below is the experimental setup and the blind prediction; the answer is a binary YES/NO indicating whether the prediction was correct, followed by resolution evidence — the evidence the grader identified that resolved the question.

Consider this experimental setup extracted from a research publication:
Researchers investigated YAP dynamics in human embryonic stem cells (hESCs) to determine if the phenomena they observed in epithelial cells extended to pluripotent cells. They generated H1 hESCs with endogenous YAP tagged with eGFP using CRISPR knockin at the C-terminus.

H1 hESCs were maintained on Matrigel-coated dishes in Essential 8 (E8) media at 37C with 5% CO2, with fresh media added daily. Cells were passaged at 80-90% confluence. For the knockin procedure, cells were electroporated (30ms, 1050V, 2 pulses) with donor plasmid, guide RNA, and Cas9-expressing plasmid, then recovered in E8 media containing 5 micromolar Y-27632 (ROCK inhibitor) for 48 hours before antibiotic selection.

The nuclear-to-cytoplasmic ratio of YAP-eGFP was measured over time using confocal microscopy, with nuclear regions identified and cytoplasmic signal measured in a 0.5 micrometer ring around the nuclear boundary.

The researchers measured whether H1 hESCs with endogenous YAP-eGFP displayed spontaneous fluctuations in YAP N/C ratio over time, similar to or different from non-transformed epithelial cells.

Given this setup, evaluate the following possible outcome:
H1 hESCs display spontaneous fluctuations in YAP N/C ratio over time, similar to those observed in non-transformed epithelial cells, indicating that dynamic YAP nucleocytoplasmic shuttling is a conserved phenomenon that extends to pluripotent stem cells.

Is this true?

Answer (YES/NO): YES